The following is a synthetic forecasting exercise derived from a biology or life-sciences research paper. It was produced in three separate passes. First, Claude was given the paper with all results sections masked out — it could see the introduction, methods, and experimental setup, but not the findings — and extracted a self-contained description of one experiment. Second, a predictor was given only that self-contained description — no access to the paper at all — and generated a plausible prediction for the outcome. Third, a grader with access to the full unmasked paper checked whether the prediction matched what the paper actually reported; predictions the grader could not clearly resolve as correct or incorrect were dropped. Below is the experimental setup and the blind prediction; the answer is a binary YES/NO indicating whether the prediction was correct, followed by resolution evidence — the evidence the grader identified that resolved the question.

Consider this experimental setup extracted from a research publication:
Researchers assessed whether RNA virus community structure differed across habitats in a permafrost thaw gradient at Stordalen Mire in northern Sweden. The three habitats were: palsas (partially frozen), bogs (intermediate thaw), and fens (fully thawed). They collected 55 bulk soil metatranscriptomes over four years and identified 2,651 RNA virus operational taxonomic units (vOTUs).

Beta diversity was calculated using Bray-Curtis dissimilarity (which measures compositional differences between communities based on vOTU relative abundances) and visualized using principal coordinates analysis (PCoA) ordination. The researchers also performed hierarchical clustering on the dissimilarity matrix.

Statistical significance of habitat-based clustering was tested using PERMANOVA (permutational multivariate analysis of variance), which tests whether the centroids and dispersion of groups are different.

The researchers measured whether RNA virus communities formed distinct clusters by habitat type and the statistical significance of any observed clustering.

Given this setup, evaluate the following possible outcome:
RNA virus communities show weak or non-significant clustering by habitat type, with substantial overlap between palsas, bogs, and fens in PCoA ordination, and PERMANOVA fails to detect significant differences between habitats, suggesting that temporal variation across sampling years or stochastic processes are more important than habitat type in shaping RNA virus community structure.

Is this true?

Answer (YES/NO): NO